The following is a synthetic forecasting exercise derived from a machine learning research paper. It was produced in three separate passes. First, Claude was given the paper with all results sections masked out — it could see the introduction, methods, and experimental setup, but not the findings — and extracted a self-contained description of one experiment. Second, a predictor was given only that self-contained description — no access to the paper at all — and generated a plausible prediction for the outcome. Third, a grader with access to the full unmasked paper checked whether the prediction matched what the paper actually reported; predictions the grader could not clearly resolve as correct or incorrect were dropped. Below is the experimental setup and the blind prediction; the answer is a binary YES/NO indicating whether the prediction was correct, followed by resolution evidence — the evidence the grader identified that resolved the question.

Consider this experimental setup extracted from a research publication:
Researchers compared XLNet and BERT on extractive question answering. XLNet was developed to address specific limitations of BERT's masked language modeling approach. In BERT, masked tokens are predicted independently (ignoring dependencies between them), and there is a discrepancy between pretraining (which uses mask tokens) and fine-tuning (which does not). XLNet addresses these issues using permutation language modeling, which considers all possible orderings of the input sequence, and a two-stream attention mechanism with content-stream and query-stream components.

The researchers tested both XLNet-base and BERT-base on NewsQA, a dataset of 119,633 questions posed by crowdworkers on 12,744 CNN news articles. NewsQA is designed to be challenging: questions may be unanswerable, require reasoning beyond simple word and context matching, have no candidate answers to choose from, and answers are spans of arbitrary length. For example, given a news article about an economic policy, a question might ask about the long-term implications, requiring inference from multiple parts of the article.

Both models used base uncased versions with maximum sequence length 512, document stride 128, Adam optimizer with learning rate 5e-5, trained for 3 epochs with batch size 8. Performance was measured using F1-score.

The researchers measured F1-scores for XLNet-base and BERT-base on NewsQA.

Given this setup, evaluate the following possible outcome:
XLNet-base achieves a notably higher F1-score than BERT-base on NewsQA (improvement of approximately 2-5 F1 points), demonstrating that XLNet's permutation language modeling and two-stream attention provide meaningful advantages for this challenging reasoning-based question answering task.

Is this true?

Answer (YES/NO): NO